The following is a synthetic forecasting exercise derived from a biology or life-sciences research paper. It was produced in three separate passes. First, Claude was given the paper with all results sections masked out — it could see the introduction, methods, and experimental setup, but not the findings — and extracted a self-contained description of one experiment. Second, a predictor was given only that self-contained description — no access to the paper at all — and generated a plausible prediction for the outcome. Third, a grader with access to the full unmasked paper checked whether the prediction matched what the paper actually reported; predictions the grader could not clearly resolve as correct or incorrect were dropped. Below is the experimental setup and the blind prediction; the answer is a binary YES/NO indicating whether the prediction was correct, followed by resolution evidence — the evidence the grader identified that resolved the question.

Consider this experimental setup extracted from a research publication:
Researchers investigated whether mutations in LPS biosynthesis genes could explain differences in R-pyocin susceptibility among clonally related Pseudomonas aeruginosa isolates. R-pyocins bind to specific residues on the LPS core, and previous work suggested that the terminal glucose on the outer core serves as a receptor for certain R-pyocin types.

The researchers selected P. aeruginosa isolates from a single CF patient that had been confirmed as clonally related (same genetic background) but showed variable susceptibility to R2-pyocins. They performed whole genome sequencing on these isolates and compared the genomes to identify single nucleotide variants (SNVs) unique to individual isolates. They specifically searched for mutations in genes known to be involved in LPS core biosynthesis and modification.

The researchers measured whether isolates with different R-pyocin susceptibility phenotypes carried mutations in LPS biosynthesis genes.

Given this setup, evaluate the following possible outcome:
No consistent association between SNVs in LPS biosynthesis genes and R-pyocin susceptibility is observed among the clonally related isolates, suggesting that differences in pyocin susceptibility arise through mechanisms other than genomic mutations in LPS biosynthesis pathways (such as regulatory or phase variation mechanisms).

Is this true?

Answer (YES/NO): YES